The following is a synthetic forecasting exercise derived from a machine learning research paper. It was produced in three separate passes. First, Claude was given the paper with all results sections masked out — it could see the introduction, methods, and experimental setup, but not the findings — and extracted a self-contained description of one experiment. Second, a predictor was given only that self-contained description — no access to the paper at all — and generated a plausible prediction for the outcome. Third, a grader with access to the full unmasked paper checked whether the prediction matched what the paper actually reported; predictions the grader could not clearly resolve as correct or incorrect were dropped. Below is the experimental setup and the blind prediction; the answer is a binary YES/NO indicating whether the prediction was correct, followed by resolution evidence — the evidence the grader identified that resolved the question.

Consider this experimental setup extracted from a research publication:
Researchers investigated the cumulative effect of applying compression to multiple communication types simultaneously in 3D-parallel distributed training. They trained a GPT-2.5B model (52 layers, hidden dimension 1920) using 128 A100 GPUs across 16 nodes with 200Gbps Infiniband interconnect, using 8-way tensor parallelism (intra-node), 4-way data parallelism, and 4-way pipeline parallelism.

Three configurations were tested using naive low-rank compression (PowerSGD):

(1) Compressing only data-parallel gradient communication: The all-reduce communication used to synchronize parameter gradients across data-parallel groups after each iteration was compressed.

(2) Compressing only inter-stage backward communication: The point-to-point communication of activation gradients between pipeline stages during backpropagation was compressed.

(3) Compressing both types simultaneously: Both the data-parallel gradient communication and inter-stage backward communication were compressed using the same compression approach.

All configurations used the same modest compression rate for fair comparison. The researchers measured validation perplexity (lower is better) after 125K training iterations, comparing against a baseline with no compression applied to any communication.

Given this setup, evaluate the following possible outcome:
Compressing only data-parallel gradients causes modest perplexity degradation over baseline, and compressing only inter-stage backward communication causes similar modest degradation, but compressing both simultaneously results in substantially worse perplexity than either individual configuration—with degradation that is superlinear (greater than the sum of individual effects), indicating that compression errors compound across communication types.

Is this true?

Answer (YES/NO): NO